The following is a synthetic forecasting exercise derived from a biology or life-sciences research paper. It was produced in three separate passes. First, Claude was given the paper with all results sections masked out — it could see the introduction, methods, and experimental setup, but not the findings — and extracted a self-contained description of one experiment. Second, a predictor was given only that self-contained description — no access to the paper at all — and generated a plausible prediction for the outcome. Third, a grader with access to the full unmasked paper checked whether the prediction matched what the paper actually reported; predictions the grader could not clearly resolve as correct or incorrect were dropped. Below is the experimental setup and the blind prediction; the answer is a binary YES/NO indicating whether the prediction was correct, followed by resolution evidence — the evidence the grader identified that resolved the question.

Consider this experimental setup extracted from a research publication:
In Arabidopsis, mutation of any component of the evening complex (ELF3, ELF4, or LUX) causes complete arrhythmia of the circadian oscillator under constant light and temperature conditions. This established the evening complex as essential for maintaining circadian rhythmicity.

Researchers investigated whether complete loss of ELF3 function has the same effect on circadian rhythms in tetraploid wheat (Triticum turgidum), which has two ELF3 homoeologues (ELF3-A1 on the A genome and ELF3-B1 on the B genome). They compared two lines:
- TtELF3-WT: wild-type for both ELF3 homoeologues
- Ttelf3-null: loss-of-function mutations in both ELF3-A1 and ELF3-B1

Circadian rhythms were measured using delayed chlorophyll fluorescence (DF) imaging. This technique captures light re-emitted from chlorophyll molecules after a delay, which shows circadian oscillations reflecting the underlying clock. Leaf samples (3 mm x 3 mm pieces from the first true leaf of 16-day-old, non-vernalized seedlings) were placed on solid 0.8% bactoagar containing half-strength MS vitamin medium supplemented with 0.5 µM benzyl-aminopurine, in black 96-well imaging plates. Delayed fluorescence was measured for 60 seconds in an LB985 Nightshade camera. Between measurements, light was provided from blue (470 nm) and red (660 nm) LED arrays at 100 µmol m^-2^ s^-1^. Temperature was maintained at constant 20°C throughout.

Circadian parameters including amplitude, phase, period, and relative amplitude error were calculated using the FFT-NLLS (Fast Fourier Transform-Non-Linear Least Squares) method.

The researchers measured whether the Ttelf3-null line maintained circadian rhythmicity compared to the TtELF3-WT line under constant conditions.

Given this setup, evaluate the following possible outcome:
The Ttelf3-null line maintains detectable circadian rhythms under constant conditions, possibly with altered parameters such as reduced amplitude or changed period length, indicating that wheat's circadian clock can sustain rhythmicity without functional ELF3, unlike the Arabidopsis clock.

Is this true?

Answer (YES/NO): NO